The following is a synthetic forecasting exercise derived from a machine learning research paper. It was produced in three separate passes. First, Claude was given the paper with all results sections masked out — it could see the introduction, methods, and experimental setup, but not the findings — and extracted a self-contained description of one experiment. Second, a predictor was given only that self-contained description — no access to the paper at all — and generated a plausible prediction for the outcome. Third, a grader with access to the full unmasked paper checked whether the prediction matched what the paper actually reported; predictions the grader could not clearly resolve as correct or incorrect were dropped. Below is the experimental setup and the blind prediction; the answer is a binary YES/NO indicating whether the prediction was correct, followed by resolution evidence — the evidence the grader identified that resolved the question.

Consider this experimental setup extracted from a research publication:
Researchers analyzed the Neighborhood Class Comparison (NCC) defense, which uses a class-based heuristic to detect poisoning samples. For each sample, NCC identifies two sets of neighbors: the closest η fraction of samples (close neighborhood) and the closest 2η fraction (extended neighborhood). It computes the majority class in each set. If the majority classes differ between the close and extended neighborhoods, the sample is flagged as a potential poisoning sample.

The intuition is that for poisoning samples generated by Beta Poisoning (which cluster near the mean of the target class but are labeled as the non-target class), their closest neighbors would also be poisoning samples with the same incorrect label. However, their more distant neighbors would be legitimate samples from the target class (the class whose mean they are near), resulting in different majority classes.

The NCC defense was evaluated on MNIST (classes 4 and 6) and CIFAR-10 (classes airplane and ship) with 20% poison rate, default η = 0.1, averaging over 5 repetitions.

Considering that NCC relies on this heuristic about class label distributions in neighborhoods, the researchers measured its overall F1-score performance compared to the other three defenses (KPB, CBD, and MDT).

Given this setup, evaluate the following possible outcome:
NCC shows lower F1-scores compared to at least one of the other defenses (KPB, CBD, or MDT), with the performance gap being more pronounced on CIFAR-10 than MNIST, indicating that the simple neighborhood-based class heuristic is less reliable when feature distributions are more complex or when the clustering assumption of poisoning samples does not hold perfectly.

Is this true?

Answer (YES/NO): NO